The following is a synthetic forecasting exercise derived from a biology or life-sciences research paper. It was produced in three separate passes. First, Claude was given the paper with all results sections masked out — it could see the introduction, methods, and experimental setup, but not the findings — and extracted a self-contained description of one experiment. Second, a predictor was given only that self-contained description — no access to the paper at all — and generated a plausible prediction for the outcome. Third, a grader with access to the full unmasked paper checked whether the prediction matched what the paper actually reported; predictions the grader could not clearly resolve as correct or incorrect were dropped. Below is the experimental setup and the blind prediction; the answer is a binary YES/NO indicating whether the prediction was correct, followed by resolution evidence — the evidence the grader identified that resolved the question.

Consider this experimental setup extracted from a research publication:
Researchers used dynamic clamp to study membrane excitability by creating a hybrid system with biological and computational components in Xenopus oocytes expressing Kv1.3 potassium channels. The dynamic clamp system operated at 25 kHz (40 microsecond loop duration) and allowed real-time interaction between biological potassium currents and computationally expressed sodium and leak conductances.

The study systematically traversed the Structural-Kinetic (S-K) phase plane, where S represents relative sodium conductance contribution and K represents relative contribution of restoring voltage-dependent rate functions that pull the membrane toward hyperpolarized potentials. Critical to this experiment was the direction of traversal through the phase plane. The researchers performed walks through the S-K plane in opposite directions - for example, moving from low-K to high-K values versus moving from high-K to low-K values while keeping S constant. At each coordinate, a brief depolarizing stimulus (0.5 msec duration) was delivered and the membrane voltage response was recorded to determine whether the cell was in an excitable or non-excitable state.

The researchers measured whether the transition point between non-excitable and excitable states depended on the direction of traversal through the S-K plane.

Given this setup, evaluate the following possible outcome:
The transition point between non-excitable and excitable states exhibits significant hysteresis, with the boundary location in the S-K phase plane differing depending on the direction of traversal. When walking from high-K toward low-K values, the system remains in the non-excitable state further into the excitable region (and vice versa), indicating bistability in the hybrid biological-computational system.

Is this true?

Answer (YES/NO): YES